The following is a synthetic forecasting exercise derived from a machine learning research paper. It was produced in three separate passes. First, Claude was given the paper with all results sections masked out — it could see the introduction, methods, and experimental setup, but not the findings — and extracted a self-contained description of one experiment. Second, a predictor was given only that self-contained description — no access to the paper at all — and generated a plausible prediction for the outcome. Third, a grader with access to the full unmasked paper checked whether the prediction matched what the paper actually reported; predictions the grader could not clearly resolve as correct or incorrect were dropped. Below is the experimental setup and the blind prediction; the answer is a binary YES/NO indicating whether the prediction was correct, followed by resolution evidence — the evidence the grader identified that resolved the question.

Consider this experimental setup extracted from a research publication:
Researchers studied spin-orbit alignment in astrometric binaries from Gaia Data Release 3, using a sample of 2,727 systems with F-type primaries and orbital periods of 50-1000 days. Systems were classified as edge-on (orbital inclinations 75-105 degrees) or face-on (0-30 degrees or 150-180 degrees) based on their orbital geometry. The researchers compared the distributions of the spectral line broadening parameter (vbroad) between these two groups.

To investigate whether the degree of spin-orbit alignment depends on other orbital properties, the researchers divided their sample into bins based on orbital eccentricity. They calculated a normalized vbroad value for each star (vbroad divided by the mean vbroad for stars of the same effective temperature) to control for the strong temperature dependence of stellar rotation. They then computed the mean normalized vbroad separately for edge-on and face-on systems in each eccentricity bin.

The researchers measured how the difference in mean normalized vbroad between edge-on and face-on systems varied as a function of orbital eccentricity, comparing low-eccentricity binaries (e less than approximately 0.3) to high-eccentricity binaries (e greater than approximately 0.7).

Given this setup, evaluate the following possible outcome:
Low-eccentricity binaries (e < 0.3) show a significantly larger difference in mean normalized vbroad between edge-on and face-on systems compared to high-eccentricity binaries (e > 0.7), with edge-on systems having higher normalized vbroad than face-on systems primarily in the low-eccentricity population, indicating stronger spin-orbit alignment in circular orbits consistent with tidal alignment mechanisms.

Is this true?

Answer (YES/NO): NO